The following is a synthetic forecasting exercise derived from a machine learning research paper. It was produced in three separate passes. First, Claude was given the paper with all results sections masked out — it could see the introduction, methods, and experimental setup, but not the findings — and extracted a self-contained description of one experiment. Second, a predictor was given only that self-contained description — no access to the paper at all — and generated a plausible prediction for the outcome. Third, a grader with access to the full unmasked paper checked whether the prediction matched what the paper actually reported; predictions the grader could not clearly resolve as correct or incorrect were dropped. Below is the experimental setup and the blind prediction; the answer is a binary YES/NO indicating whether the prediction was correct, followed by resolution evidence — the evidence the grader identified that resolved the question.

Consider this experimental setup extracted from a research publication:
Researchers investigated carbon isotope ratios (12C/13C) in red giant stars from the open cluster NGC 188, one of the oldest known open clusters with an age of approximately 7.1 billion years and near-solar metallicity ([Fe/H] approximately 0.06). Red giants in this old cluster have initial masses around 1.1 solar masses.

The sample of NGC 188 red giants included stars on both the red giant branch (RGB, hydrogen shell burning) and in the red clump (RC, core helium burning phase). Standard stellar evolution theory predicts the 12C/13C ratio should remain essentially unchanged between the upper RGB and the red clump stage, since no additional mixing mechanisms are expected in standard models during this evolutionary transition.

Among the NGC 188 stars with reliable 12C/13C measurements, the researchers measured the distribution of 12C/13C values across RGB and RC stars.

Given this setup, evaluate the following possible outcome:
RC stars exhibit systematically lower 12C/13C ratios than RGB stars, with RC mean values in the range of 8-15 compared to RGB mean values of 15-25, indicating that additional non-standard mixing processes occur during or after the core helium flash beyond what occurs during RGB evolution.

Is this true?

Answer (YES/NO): NO